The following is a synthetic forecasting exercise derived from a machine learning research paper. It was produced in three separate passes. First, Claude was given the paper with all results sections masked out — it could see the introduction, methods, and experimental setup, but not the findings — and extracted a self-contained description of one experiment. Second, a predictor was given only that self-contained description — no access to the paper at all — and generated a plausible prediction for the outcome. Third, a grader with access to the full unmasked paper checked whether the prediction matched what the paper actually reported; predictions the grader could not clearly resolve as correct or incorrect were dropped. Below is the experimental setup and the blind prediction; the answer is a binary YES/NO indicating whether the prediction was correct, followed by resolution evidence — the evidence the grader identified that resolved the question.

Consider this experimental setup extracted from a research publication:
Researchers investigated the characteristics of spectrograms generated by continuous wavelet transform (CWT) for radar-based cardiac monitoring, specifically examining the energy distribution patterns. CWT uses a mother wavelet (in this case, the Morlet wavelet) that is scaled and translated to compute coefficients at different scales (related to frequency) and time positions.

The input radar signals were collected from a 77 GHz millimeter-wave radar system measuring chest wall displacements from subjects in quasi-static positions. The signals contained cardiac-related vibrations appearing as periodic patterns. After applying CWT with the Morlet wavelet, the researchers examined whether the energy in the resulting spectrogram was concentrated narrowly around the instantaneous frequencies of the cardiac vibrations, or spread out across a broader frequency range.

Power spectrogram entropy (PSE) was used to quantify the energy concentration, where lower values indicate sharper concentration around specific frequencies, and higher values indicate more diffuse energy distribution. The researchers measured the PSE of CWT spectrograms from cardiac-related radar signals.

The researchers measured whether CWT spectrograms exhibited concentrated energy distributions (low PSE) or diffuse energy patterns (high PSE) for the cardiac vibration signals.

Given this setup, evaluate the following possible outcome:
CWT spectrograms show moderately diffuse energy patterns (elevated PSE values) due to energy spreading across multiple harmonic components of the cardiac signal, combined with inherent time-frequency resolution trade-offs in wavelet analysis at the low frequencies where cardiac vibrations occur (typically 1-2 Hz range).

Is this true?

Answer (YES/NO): YES